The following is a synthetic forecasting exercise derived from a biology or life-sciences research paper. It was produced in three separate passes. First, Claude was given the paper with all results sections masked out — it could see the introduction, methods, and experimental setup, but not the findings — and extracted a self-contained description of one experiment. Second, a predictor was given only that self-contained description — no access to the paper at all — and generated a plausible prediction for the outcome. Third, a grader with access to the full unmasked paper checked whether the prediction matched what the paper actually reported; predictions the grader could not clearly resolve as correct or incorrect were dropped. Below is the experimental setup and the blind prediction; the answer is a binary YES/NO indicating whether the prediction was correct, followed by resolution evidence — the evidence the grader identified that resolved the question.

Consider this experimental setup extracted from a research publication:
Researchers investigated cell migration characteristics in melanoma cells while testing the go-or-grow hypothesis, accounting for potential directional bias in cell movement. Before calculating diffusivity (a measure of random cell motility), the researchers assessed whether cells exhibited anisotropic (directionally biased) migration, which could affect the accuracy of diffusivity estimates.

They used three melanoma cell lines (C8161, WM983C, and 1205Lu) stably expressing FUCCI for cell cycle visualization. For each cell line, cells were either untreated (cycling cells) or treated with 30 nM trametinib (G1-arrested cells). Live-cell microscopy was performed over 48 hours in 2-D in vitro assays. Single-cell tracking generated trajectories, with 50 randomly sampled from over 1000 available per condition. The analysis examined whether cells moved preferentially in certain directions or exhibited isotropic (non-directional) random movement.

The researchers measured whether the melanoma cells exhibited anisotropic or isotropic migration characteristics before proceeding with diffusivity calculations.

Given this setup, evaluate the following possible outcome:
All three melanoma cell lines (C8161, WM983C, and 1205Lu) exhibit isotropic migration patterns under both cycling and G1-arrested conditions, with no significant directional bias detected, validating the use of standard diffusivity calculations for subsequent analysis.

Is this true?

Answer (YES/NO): YES